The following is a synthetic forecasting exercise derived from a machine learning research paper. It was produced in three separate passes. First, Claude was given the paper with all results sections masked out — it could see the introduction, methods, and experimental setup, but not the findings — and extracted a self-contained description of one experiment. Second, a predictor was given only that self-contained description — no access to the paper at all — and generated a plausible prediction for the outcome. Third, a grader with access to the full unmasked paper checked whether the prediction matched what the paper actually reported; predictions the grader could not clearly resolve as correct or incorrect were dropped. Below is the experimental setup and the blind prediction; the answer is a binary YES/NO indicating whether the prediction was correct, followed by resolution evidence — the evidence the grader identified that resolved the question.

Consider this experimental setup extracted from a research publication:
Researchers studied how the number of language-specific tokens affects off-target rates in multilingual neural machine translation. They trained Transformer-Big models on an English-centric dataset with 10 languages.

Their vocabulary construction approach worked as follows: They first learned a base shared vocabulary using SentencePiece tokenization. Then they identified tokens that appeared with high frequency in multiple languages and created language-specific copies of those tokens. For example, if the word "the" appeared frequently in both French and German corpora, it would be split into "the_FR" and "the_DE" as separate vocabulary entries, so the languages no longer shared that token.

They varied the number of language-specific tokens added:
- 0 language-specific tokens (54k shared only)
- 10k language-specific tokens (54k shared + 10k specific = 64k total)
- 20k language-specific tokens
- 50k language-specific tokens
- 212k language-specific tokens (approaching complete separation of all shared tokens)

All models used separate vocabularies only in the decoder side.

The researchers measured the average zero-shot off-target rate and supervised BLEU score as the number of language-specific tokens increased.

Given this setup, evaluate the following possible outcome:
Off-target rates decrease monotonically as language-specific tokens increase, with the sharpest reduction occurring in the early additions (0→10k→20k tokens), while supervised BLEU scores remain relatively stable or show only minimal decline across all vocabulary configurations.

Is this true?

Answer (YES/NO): YES